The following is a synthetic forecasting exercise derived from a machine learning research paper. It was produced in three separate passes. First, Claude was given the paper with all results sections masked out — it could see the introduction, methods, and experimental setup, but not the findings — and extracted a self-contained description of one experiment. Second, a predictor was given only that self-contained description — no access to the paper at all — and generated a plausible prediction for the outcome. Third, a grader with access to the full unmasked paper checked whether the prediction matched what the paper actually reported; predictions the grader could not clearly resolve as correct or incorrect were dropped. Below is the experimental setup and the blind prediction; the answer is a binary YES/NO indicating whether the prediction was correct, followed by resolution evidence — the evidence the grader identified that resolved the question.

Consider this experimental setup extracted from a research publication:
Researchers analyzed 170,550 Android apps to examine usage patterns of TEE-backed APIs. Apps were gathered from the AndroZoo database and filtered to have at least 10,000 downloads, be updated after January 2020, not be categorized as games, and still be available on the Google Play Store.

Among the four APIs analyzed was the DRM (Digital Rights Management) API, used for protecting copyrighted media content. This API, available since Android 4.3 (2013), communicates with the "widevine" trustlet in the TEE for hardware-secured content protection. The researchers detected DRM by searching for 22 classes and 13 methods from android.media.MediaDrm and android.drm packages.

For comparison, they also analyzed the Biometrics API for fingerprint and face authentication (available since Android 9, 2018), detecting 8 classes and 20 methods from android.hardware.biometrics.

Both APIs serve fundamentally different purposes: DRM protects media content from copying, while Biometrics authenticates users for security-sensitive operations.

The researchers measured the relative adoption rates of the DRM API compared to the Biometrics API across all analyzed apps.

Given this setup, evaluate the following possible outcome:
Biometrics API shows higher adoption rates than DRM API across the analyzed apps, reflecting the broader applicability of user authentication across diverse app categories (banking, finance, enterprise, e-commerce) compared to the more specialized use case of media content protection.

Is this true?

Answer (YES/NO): NO